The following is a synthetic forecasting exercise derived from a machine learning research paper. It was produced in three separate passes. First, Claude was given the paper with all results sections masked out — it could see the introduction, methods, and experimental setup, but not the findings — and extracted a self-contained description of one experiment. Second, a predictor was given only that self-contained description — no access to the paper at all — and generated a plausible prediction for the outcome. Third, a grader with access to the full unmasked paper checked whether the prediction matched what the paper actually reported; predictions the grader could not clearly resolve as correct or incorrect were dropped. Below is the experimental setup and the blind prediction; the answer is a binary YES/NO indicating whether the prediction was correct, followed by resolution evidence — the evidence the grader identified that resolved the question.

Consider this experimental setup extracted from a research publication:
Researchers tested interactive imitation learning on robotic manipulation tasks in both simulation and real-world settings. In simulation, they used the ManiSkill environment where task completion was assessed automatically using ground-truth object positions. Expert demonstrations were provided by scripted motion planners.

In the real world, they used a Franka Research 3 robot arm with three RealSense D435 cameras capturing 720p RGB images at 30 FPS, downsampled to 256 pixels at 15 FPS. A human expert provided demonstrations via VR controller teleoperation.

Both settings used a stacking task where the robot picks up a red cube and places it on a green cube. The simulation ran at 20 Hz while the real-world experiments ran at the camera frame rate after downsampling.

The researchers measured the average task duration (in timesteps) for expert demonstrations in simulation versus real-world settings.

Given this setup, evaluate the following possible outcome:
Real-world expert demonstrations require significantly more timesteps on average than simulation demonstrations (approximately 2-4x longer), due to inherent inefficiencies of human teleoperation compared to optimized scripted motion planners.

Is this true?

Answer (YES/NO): YES